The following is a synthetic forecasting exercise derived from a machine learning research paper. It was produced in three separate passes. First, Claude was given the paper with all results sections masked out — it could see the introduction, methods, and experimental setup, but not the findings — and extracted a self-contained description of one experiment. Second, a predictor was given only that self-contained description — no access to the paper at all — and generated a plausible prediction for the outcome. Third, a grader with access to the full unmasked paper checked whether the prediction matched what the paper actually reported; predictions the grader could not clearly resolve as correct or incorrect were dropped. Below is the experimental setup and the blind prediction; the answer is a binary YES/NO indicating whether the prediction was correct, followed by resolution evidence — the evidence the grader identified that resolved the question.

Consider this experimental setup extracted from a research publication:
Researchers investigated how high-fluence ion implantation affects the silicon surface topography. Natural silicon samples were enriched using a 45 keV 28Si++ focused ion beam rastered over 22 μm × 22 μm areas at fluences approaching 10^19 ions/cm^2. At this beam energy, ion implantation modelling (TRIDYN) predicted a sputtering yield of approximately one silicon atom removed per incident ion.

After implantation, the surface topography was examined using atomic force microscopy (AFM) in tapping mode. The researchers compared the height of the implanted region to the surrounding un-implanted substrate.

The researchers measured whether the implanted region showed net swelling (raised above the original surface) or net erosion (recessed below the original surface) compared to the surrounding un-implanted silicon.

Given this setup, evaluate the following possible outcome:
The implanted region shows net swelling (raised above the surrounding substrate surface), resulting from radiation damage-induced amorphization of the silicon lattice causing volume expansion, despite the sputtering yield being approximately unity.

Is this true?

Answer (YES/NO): YES